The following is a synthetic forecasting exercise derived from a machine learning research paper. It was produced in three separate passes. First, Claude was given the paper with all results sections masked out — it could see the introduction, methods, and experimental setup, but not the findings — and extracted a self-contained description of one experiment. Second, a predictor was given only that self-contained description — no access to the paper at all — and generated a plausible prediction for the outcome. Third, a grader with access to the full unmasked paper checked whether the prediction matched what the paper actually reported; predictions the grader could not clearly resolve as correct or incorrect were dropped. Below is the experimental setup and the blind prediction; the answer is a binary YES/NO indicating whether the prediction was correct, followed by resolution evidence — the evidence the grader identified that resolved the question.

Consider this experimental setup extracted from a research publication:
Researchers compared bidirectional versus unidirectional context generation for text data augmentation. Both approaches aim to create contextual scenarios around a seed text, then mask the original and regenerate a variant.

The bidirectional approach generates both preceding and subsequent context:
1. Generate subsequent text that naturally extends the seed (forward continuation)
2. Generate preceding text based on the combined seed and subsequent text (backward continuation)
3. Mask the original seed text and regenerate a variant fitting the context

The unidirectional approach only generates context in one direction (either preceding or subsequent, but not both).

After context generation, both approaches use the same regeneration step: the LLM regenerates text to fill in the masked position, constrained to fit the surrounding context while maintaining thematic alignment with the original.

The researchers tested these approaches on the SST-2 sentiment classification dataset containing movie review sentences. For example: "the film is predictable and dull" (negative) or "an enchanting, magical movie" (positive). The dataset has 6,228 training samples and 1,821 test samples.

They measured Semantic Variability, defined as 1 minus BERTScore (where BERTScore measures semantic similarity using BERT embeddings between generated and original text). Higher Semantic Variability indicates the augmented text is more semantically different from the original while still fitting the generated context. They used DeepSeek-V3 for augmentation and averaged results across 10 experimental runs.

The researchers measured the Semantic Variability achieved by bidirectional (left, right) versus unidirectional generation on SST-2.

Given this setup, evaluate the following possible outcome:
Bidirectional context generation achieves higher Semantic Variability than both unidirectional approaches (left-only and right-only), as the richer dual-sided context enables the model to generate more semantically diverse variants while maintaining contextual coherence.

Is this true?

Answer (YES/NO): YES